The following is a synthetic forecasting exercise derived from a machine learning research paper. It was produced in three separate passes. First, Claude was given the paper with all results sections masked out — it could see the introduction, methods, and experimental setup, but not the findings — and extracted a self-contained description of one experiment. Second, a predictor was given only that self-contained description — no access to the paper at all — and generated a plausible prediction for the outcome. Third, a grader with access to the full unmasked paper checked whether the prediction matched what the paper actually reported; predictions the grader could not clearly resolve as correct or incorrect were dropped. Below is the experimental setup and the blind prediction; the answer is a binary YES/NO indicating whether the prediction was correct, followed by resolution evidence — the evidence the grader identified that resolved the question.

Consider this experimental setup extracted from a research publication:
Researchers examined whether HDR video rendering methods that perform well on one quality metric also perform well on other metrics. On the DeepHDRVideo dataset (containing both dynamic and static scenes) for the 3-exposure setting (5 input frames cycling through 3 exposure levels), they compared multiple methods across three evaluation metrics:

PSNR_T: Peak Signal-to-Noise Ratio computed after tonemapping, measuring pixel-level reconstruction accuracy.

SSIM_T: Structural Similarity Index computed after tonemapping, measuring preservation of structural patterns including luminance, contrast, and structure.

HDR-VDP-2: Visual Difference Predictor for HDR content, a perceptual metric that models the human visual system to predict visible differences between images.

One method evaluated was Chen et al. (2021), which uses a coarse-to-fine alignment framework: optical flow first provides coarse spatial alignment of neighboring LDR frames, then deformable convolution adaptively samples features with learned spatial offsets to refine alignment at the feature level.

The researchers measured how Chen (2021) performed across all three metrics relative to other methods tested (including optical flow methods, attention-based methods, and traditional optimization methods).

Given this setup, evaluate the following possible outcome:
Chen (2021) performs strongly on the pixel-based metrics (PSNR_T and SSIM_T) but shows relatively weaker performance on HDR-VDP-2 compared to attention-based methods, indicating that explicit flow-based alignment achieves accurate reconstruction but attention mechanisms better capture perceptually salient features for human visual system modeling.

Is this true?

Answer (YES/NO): NO